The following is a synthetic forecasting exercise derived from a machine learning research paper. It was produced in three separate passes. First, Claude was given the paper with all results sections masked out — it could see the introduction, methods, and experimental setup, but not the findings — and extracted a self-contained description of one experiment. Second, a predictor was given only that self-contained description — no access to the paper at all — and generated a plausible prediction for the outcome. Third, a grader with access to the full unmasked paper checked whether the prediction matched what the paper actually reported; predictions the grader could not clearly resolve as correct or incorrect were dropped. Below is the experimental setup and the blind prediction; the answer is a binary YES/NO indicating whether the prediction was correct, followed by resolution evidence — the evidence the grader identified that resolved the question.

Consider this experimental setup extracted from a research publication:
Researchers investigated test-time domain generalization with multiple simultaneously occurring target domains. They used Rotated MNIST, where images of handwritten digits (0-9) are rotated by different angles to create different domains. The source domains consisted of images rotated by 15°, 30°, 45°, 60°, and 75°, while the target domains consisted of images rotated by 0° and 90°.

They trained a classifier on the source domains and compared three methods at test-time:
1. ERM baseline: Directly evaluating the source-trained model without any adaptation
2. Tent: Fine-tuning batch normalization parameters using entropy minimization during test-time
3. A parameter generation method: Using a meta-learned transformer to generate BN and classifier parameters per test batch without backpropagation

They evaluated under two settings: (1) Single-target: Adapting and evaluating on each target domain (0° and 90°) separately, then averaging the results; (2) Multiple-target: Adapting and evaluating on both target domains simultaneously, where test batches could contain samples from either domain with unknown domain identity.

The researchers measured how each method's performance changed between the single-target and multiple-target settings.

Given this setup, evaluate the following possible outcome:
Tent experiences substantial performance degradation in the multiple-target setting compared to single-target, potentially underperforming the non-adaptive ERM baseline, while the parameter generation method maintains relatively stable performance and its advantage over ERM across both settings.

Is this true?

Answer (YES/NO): YES